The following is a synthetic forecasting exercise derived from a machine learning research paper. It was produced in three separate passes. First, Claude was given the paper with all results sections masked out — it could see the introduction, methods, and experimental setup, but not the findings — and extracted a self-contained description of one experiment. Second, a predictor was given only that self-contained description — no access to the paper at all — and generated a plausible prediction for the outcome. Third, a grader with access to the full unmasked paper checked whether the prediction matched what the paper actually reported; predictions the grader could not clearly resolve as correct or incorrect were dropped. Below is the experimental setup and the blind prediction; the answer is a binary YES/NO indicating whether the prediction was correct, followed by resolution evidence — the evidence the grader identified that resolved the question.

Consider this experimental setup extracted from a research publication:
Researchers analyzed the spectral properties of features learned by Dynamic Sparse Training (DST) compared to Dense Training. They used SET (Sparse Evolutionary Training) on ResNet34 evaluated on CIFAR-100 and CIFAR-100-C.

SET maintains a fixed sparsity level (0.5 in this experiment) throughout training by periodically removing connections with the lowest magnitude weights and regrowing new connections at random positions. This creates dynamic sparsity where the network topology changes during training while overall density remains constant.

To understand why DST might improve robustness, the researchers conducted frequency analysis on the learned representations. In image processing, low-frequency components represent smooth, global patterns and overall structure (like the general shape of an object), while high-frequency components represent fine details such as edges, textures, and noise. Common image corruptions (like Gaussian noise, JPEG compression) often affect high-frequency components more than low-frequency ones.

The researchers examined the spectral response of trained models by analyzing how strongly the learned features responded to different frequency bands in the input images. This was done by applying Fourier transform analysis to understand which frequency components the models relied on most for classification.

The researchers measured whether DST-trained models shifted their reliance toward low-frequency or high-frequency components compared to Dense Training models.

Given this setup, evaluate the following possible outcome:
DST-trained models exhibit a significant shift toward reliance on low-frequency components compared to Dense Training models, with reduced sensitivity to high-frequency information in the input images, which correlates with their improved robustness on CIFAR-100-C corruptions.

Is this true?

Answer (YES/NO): NO